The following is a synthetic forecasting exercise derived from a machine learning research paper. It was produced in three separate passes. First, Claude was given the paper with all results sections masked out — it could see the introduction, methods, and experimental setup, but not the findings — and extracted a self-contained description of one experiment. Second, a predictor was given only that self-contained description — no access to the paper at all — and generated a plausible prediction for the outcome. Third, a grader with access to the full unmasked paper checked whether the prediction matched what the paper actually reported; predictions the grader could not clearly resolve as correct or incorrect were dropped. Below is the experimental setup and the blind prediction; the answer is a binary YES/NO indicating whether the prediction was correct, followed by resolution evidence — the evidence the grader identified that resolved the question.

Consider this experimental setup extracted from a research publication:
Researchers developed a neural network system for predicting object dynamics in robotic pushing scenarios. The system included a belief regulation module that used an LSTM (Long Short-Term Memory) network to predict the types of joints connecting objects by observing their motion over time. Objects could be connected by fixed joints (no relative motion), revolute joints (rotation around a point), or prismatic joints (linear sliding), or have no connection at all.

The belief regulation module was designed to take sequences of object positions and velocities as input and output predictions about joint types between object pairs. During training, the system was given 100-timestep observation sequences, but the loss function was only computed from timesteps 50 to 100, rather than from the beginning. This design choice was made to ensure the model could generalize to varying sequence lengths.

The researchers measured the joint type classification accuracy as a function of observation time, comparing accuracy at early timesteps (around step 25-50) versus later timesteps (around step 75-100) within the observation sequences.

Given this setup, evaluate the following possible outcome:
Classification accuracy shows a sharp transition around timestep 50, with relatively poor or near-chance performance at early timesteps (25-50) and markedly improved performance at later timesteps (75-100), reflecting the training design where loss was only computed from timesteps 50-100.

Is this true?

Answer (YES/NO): NO